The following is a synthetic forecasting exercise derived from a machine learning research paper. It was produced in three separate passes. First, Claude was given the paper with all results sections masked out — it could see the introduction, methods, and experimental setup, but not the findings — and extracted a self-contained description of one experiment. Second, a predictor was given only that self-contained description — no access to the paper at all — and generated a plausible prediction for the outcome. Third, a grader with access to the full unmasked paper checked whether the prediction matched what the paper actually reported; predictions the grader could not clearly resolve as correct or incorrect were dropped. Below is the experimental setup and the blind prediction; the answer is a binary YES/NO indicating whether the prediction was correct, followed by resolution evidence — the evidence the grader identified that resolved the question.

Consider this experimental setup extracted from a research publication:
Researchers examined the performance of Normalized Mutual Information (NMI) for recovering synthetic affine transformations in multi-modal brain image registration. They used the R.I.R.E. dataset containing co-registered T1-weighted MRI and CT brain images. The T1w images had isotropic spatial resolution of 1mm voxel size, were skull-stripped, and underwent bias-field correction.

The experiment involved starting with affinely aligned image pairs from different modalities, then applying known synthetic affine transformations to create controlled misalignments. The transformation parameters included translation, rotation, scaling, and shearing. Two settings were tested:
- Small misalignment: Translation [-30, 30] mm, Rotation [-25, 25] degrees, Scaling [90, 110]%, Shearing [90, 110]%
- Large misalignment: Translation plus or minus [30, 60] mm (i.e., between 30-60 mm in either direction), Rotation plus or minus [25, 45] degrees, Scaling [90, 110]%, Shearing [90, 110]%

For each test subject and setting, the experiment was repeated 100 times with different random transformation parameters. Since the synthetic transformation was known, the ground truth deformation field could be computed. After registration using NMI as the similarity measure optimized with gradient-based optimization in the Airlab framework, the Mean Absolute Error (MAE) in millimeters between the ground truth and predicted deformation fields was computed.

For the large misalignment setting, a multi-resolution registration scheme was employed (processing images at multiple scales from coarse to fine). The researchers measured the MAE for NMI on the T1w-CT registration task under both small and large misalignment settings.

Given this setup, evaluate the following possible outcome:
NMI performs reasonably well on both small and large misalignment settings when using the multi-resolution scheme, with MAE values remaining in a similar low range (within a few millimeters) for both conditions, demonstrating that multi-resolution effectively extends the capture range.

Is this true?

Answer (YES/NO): NO